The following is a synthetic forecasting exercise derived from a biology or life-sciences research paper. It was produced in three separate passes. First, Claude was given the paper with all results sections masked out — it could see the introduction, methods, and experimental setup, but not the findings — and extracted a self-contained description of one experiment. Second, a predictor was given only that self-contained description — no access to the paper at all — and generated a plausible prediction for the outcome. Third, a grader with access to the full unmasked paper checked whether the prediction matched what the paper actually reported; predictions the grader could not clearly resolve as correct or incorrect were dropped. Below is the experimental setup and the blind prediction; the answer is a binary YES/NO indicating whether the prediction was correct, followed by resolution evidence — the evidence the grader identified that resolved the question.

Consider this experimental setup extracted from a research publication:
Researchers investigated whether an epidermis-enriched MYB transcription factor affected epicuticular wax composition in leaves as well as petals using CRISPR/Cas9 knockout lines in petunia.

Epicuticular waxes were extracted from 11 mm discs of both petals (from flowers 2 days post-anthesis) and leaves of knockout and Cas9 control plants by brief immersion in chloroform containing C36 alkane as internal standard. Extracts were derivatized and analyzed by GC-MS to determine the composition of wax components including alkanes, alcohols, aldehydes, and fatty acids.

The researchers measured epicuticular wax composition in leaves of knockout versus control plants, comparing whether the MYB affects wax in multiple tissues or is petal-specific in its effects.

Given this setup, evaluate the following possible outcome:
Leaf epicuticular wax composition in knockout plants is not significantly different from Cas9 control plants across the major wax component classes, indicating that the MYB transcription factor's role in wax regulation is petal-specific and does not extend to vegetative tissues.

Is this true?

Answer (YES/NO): YES